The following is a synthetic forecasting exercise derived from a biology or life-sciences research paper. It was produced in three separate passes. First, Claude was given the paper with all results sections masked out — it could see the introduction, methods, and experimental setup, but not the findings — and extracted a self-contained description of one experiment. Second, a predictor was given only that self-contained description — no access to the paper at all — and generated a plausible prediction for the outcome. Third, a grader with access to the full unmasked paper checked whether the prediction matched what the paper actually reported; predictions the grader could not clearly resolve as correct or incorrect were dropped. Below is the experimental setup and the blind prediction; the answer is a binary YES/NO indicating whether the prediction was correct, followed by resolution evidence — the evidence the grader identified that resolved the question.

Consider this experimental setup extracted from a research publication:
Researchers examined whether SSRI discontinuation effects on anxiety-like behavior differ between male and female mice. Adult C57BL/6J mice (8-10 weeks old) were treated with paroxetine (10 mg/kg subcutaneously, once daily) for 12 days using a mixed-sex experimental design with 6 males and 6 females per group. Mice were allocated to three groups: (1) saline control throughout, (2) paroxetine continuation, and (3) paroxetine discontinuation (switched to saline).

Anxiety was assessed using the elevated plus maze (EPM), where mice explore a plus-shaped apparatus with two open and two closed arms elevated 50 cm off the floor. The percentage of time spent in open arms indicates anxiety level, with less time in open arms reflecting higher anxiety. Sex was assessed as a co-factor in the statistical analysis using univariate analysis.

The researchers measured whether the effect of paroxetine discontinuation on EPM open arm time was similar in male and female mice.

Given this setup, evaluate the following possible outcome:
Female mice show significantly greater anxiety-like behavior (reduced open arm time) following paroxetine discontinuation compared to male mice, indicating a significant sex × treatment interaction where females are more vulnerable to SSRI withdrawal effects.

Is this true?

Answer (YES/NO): NO